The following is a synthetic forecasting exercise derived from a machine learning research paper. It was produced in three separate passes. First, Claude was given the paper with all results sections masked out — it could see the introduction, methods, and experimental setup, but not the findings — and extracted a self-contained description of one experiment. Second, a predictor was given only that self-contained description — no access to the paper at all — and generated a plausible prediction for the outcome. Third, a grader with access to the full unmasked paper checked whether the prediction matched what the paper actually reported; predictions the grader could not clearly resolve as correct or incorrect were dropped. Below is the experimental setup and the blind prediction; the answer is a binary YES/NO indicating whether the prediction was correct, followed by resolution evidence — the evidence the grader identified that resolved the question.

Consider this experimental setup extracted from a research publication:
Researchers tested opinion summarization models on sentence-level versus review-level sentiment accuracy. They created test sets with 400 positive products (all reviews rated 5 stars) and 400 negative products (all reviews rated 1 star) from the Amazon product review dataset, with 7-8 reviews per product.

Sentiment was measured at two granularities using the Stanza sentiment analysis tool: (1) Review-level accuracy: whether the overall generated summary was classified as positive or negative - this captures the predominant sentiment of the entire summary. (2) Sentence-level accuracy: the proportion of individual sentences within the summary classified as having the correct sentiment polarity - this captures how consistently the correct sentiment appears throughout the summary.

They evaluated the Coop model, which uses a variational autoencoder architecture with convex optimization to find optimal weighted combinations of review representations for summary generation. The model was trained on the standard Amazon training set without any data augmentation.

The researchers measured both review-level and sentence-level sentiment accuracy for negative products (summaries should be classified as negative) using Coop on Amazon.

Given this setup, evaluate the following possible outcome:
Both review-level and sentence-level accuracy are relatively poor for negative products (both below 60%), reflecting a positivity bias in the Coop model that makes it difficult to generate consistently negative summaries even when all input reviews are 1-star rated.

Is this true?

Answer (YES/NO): YES